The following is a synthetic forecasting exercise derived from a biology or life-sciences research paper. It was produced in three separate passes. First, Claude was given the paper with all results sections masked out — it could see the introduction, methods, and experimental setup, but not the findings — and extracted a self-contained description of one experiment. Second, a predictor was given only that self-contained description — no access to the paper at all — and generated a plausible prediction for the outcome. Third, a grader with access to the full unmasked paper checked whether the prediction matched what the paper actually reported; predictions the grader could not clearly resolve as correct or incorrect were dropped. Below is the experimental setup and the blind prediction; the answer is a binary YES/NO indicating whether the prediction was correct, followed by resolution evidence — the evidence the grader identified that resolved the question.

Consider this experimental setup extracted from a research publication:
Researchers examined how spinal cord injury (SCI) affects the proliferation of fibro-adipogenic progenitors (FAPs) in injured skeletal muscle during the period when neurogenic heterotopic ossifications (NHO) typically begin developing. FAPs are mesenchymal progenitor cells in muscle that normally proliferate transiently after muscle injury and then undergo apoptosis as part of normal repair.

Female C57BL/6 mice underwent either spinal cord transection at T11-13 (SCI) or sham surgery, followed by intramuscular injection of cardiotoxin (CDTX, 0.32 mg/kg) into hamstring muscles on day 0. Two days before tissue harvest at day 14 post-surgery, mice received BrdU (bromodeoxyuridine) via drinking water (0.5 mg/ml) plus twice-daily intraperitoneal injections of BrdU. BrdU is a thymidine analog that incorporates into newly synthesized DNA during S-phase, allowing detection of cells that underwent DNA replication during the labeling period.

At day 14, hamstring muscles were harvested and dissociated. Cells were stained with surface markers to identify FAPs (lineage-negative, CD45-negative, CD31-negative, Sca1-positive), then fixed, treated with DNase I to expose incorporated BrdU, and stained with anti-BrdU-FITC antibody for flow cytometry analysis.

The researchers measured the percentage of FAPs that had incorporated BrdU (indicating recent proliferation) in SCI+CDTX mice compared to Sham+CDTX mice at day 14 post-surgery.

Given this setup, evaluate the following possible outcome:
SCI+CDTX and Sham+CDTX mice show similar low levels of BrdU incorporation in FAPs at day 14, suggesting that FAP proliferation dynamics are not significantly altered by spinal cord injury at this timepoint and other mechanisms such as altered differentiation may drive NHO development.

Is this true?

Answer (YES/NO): NO